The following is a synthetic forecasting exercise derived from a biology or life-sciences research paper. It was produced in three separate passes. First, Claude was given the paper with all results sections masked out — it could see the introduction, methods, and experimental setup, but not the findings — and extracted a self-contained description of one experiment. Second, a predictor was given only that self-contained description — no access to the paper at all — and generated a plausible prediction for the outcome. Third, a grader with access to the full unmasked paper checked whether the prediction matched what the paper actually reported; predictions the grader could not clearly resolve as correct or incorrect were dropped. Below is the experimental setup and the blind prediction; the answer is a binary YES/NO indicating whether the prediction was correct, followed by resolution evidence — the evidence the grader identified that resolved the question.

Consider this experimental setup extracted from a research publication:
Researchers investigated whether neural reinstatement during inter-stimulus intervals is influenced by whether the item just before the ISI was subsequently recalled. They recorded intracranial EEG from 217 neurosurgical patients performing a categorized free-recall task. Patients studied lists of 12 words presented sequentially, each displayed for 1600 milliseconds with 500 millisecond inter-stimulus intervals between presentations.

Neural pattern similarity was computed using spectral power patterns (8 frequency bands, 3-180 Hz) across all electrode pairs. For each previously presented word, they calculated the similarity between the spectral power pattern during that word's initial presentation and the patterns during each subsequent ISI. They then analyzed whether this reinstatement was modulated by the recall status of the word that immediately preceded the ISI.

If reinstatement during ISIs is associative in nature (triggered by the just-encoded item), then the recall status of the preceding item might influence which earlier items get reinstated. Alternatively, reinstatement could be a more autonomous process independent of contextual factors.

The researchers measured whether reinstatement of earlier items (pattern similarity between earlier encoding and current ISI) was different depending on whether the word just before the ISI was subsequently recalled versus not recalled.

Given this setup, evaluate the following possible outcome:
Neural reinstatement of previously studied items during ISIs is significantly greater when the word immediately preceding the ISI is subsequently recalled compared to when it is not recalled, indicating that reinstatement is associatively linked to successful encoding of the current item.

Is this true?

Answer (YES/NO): YES